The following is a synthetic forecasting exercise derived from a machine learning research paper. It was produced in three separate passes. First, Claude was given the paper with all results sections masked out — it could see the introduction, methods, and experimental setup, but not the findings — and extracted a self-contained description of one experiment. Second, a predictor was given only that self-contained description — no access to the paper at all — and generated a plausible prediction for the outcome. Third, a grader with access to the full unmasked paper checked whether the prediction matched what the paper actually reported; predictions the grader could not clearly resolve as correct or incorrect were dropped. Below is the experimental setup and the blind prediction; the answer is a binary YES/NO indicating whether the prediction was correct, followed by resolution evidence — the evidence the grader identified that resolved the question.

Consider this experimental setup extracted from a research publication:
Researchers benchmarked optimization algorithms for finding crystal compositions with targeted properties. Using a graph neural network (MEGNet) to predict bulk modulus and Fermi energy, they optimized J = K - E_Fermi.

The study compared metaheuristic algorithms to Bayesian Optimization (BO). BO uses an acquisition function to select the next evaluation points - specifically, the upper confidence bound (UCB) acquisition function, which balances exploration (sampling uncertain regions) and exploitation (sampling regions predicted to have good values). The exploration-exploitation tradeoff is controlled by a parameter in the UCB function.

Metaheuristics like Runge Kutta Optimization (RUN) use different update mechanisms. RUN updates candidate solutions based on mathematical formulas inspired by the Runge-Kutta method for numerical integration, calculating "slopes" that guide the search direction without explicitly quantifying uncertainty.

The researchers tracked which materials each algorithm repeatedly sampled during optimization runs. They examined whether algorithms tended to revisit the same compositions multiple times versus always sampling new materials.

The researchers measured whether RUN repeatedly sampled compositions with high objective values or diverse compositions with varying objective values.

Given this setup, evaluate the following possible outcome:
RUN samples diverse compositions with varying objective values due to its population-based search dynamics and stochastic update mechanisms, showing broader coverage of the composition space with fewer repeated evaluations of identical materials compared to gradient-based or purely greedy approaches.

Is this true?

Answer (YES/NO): NO